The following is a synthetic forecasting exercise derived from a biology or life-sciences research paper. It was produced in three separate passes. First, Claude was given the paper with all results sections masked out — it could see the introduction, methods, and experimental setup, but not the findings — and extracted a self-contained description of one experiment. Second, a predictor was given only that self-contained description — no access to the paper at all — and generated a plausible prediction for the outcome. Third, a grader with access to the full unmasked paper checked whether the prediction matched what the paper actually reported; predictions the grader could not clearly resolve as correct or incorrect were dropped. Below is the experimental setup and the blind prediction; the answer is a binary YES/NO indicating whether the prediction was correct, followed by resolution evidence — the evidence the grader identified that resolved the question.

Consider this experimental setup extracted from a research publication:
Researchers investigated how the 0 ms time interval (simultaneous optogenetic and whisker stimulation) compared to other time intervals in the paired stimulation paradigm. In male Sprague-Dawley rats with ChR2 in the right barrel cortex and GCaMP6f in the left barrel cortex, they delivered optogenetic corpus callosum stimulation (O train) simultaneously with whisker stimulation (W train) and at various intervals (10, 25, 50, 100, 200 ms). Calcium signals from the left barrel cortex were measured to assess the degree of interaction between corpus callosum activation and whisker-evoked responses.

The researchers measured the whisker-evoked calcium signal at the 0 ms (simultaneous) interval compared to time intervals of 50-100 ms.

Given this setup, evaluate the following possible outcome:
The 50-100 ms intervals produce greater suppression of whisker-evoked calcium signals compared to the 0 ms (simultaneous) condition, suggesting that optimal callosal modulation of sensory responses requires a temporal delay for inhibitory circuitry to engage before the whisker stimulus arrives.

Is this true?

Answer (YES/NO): YES